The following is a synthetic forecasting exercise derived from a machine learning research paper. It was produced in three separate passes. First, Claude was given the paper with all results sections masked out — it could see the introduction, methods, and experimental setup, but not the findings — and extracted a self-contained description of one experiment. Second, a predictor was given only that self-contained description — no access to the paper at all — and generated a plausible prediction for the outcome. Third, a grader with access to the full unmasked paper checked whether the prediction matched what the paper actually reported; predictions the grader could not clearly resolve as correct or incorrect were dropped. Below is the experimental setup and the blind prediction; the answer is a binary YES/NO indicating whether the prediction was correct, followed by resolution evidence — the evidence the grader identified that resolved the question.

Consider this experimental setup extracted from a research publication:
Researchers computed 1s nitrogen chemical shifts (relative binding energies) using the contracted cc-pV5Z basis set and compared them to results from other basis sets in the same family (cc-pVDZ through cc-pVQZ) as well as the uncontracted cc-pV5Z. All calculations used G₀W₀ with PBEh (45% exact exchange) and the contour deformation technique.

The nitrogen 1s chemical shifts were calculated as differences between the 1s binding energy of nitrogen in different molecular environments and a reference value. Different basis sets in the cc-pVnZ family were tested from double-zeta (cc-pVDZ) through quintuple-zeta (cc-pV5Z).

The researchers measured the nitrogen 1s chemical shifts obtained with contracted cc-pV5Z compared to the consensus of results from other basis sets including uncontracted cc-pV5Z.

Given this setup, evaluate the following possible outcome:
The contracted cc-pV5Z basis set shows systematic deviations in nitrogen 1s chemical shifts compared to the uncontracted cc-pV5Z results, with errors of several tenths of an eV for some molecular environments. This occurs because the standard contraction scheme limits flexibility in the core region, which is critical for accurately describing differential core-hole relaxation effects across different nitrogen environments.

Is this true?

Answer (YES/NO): NO